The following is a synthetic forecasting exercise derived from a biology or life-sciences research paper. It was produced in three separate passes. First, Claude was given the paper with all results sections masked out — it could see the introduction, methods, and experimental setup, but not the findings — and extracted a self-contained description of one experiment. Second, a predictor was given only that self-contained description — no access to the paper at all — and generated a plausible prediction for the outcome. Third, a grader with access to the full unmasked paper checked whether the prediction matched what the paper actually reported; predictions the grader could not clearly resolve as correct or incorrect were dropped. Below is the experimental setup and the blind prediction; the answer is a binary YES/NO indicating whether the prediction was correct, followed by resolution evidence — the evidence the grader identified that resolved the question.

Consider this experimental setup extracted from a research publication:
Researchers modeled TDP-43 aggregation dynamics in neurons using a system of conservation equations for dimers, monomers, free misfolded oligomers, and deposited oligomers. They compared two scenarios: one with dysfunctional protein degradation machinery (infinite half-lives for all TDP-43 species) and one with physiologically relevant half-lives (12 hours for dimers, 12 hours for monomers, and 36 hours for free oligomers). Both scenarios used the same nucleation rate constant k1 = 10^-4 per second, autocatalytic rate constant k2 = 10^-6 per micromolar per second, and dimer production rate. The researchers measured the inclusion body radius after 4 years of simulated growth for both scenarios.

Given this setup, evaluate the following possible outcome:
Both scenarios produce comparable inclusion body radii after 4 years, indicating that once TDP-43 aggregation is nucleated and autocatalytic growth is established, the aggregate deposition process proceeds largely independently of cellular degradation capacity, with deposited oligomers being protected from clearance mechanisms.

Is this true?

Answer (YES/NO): NO